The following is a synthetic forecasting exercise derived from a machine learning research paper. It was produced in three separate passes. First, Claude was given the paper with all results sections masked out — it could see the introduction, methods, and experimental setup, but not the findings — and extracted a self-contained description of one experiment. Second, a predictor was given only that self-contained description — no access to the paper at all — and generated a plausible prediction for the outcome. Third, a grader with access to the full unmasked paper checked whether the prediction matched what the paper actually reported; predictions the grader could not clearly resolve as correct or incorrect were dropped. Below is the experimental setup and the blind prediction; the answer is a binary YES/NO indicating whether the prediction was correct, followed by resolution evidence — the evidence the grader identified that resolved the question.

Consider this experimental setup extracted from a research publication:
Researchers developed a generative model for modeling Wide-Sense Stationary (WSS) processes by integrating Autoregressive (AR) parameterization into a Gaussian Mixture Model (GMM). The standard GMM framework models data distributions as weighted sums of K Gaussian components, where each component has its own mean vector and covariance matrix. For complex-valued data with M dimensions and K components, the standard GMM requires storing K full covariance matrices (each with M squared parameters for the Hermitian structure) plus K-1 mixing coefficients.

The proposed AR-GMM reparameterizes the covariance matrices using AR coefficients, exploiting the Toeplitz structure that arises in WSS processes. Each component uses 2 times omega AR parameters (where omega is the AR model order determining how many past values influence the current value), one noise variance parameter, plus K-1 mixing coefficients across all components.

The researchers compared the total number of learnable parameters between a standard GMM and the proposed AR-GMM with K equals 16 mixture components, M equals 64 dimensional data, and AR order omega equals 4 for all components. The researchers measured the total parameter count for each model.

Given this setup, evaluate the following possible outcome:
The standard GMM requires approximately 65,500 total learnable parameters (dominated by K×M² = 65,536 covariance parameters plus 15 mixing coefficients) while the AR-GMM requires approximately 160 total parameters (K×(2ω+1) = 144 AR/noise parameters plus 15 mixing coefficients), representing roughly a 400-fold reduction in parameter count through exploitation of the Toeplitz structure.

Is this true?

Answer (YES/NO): YES